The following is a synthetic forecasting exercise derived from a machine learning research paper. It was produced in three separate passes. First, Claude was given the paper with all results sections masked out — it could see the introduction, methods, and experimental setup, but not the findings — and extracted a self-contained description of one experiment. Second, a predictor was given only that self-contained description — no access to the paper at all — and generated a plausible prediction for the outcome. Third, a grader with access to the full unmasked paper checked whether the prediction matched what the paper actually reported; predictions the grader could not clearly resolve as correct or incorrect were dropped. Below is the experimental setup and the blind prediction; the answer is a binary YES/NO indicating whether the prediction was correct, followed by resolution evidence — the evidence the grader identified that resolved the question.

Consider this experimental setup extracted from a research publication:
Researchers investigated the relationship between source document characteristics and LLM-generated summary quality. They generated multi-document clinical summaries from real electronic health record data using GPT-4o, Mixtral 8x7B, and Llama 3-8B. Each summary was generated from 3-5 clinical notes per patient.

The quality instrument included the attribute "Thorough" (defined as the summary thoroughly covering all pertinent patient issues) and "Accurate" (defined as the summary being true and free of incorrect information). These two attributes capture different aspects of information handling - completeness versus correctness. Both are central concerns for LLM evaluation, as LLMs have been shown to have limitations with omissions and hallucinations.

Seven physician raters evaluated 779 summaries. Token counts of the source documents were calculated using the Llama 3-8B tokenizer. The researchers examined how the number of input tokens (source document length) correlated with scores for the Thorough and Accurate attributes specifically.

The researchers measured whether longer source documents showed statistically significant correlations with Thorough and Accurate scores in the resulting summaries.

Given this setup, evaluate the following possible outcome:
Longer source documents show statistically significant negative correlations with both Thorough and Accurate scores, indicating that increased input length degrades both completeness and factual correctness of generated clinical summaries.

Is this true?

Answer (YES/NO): NO